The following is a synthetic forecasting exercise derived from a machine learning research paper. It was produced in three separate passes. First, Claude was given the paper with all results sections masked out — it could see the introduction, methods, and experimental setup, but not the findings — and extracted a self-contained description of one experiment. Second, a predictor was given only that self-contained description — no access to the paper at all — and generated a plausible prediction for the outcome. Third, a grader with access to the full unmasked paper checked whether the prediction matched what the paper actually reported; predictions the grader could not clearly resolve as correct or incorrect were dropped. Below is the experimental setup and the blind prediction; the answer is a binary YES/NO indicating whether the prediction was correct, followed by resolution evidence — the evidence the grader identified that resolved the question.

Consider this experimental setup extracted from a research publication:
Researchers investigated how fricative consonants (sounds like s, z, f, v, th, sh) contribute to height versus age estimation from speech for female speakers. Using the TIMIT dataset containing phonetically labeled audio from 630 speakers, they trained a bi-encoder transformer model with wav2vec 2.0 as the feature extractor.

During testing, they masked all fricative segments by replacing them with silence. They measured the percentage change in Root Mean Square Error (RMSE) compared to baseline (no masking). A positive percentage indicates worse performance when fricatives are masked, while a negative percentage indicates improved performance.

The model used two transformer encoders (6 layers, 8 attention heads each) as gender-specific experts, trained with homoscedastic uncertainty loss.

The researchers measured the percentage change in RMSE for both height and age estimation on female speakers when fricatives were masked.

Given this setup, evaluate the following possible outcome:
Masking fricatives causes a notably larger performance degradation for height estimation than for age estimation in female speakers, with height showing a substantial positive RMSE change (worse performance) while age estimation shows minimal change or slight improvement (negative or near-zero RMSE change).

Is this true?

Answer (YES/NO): NO